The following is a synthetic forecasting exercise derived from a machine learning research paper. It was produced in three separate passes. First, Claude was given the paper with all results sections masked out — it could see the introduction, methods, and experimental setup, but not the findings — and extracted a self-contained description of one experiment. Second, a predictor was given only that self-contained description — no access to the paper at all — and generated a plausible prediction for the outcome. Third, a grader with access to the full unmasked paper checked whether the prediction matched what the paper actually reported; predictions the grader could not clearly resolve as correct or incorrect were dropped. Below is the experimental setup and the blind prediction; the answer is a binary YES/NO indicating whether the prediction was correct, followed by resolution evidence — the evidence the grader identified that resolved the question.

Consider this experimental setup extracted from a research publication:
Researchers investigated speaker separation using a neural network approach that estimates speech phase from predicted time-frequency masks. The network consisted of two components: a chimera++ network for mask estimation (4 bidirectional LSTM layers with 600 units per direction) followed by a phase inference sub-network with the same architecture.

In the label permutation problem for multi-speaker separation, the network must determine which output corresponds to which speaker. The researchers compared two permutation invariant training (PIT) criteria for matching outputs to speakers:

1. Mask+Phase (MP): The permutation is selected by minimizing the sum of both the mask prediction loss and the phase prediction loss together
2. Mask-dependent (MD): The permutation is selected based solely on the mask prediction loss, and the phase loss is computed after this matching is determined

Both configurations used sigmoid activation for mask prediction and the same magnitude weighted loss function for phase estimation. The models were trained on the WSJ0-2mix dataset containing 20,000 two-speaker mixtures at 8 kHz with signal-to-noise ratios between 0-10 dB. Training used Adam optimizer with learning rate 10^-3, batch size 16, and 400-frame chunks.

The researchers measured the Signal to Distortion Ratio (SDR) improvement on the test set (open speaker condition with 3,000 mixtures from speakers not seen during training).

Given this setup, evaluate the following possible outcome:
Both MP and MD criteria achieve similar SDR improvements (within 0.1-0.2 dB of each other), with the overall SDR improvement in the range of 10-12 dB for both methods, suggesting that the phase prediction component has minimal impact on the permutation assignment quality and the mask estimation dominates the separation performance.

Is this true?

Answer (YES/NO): NO